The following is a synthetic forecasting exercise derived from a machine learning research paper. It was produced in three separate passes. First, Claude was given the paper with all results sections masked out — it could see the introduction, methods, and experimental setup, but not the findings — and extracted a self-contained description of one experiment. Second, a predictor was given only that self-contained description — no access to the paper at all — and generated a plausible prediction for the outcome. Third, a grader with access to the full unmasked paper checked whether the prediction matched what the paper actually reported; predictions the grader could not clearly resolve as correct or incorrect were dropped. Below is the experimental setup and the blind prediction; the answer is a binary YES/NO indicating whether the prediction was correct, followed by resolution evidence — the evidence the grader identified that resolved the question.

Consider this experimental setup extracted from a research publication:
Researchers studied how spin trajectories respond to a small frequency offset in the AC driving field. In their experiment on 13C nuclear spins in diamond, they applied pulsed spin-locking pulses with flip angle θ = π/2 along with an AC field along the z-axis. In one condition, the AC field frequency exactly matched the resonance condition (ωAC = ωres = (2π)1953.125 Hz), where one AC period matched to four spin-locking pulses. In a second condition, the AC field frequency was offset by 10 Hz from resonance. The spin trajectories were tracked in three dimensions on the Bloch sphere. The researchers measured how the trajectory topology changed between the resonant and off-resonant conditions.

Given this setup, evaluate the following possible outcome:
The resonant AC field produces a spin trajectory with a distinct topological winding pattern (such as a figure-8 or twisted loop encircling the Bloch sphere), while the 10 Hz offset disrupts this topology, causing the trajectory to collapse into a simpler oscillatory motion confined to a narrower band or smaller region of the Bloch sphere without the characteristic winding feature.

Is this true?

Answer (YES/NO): NO